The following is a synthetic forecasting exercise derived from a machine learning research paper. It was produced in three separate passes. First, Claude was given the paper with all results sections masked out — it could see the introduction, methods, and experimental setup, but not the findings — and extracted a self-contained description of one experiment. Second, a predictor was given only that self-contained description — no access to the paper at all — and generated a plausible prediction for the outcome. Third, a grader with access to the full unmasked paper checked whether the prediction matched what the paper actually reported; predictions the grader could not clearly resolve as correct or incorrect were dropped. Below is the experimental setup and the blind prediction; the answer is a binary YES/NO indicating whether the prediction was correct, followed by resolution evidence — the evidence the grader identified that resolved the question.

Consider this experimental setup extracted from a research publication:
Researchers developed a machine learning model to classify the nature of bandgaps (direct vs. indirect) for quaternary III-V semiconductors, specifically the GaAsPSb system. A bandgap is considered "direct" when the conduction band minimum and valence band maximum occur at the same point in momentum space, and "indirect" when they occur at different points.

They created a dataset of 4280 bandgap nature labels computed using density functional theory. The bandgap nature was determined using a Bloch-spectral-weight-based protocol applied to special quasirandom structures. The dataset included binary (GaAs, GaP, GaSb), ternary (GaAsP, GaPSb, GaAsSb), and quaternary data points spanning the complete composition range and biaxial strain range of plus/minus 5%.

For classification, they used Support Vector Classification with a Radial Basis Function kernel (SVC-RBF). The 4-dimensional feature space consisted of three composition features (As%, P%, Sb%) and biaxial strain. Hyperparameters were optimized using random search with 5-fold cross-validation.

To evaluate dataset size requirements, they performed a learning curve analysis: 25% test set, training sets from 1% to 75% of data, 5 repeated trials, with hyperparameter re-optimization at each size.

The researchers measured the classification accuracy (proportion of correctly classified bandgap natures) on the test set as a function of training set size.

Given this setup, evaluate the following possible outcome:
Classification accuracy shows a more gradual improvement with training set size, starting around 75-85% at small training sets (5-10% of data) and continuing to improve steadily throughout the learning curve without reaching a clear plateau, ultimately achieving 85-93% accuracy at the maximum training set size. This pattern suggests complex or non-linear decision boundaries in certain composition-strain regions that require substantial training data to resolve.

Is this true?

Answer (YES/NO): NO